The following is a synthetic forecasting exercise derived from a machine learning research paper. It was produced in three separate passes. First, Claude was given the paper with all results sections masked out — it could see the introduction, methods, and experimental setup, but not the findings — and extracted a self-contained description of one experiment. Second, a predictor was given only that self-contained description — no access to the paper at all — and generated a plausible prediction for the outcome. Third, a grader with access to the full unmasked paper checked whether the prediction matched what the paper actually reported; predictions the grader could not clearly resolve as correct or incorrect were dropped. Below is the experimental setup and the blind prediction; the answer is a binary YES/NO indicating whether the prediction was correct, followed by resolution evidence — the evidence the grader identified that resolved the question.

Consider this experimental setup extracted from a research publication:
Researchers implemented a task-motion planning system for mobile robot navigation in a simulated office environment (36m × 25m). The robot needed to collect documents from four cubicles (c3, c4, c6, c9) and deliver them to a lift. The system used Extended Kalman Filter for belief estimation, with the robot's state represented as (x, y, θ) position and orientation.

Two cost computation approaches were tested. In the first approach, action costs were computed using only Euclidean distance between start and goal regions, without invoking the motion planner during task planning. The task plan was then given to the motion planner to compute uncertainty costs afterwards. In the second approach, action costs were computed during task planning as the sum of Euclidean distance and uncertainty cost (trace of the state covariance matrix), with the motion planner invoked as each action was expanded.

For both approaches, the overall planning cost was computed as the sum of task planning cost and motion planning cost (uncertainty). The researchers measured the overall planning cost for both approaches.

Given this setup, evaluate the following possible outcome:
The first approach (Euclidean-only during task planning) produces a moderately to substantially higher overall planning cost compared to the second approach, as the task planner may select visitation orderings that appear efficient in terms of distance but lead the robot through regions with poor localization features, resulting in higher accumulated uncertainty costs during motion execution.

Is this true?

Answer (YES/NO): YES